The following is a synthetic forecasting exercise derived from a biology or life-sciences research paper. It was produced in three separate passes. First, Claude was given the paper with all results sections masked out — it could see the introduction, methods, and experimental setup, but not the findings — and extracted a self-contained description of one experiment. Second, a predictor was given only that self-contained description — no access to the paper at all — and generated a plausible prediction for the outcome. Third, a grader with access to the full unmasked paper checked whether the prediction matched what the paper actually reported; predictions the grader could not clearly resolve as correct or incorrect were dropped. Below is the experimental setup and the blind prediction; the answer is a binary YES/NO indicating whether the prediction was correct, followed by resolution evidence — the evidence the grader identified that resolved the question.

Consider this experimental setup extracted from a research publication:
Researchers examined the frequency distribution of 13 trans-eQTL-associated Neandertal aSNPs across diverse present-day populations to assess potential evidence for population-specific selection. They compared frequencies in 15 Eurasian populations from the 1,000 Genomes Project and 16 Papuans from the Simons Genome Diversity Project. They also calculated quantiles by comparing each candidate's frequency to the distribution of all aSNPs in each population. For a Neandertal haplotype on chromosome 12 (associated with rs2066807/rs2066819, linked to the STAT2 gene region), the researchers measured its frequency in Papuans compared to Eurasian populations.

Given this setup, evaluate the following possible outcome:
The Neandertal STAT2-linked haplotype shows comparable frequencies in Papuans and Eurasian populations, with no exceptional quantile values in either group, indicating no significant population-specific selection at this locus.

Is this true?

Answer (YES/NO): NO